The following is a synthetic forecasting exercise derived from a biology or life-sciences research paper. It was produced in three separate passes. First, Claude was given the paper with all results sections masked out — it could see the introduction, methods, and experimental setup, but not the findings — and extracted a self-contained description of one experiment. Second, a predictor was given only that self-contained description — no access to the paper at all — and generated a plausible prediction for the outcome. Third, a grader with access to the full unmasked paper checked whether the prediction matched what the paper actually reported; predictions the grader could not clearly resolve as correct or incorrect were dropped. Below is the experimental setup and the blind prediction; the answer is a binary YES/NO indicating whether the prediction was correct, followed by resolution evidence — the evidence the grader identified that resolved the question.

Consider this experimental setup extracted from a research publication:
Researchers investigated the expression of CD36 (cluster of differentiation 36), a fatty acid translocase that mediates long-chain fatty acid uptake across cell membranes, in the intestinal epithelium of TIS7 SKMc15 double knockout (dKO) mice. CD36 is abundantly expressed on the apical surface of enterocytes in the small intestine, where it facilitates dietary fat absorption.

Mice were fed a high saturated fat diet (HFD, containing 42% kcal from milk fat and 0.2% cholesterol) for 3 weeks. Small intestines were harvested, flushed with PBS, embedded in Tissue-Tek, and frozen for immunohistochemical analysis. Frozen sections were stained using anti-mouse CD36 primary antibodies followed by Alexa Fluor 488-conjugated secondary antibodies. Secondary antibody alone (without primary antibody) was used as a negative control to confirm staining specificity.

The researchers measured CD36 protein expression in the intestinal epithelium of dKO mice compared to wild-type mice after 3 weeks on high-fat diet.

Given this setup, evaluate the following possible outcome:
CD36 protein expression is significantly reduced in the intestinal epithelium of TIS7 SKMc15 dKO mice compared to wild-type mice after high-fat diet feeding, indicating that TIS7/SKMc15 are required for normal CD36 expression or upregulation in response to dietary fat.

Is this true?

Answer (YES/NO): YES